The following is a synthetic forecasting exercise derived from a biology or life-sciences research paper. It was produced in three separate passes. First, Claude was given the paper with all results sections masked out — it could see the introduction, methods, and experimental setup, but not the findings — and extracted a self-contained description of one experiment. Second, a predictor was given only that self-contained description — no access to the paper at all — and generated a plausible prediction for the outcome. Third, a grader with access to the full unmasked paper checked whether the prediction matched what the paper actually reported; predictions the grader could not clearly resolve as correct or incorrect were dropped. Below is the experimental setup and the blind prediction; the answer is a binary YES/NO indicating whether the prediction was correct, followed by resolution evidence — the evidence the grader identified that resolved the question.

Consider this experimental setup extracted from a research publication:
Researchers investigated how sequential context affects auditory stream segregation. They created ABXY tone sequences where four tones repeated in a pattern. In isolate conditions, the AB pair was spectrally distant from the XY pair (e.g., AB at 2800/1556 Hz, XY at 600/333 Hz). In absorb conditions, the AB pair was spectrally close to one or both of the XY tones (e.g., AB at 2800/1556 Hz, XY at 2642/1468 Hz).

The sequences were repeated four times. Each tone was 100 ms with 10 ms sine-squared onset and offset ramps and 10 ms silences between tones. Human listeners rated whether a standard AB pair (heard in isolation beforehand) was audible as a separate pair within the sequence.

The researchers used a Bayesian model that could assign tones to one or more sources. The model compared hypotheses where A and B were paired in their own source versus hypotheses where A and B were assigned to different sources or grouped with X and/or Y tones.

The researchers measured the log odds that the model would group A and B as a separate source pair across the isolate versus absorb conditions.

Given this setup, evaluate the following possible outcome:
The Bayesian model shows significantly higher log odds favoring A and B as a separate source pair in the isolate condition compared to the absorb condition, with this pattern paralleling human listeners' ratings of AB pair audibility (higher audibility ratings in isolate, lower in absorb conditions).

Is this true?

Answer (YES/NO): YES